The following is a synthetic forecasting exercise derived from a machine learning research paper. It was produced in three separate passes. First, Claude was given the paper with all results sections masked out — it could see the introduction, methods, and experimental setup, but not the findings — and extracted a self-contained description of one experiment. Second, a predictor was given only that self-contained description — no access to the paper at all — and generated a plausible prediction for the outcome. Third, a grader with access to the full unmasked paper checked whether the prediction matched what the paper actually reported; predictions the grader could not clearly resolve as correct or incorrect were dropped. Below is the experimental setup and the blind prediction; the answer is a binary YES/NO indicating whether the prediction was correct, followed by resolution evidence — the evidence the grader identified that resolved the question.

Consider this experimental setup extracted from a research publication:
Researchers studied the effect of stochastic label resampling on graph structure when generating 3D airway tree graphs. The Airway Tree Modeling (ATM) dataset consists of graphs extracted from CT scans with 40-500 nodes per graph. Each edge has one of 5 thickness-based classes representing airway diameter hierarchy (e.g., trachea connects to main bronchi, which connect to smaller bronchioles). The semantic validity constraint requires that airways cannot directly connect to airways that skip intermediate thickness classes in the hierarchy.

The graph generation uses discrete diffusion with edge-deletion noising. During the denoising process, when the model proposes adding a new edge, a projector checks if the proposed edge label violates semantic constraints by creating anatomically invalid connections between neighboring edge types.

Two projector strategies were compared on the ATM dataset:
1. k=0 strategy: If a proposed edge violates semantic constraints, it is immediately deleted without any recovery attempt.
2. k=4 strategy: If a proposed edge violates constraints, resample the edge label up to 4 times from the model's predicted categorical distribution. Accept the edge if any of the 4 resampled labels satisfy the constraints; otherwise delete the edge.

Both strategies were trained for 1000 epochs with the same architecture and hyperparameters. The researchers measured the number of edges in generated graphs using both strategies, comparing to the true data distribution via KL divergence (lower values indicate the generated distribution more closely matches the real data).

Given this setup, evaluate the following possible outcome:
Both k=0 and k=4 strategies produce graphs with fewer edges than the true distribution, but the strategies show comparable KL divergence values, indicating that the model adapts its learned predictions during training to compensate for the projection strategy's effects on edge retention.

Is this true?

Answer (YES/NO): NO